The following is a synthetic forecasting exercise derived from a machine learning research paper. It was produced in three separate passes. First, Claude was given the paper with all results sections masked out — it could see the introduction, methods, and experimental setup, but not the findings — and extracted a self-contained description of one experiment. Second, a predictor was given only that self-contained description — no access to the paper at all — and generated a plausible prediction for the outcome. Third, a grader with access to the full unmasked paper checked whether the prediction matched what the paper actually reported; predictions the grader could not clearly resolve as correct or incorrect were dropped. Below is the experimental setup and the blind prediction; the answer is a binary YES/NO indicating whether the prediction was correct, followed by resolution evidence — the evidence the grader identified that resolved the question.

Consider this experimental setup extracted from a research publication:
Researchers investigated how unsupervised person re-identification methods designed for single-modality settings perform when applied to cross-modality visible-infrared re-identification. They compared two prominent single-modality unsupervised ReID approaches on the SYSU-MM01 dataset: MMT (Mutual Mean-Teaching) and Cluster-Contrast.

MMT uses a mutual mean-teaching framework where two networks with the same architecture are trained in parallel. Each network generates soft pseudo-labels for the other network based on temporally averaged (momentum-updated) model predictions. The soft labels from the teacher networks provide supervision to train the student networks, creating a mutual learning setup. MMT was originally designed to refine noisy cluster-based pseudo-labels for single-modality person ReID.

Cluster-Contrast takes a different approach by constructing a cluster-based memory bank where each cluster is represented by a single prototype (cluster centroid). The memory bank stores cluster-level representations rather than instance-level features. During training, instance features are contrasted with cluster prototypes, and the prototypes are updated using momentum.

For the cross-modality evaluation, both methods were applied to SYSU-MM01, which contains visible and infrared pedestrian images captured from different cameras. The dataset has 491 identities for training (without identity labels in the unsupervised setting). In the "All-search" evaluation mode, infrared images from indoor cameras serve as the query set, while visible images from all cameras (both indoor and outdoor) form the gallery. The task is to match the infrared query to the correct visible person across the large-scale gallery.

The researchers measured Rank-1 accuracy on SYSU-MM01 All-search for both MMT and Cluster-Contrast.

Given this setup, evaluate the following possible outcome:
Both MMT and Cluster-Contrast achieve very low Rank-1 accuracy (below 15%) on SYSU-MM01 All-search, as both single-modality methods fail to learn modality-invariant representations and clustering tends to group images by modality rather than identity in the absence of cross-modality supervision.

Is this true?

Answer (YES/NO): NO